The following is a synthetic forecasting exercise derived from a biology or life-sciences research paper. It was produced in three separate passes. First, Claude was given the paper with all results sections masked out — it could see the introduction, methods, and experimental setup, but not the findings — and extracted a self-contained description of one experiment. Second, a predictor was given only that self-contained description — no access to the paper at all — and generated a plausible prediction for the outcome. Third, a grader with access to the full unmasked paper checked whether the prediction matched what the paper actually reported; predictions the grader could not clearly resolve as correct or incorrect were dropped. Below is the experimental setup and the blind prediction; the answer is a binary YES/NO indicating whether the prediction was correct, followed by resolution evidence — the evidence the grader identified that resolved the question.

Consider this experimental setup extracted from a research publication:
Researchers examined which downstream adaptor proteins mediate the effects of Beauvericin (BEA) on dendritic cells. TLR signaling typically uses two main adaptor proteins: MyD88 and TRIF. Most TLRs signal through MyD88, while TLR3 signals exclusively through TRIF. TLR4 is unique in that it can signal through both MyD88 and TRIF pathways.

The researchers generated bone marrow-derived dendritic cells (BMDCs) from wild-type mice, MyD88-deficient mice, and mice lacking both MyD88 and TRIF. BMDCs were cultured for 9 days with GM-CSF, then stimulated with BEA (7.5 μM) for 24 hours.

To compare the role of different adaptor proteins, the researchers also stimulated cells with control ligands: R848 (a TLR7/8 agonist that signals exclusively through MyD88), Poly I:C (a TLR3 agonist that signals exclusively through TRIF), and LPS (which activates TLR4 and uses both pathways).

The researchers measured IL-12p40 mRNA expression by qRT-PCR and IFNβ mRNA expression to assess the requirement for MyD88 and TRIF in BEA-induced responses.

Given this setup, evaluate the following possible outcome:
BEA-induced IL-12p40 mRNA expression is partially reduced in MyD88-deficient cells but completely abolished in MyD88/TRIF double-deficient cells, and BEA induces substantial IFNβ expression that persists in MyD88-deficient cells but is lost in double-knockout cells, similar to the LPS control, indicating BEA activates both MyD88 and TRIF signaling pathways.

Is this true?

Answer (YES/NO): NO